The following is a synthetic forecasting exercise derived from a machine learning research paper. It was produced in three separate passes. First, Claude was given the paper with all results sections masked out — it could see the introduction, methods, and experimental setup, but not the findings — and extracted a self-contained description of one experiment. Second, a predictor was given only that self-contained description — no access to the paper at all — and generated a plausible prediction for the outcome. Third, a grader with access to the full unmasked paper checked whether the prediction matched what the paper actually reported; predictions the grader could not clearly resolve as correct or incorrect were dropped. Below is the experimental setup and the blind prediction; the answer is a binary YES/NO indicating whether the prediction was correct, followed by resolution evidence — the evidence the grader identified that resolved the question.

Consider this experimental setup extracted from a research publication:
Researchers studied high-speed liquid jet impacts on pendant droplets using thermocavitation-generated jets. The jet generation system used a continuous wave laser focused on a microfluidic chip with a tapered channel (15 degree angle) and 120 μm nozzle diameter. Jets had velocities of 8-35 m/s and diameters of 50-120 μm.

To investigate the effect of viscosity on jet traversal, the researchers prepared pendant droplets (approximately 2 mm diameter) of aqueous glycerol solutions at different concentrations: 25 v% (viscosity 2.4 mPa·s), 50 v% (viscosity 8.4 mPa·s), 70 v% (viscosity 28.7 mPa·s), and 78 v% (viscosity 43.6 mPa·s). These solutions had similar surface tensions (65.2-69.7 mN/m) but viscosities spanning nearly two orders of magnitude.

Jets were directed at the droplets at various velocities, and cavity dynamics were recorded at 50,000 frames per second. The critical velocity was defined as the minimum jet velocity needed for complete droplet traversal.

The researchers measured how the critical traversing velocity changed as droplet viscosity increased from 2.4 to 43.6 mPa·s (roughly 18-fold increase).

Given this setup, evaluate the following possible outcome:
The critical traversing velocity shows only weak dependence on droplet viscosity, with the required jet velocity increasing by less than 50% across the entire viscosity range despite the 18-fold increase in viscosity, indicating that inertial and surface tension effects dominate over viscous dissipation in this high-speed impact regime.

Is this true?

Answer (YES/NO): YES